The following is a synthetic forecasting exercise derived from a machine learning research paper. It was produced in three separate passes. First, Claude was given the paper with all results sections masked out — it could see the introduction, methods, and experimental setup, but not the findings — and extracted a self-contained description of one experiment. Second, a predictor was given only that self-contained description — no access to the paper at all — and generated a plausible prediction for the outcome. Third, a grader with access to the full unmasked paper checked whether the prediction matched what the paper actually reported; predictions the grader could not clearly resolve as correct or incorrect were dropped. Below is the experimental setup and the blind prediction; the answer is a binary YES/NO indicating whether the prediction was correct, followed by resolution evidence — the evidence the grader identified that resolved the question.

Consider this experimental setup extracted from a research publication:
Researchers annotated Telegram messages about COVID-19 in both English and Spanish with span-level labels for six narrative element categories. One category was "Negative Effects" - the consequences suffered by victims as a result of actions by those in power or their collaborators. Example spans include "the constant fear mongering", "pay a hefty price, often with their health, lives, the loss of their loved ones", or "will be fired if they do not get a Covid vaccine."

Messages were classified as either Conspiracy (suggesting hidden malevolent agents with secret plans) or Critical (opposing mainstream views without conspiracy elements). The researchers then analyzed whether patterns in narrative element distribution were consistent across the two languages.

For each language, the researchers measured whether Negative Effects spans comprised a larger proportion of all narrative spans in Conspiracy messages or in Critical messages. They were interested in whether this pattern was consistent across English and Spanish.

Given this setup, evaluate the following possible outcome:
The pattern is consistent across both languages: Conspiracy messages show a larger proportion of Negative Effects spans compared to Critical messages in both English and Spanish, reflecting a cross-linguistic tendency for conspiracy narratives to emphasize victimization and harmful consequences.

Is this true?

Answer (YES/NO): YES